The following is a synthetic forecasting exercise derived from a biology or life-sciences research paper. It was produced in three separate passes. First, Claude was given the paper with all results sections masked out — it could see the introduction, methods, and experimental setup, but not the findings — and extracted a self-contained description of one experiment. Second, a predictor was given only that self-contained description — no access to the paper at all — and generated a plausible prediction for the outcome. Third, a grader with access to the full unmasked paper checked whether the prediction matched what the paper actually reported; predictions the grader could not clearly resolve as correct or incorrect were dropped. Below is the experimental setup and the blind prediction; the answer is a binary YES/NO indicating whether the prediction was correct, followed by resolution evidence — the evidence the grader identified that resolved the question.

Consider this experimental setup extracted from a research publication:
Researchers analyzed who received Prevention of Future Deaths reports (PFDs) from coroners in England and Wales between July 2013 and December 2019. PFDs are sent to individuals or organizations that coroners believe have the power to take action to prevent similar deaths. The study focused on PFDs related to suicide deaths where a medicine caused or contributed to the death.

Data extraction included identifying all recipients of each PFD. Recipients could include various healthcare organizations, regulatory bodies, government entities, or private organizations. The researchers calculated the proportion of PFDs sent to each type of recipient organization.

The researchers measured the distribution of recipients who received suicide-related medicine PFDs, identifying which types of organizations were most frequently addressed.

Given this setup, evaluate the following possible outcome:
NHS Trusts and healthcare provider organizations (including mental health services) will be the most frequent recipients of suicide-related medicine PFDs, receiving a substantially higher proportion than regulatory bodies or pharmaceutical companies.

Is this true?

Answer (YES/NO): YES